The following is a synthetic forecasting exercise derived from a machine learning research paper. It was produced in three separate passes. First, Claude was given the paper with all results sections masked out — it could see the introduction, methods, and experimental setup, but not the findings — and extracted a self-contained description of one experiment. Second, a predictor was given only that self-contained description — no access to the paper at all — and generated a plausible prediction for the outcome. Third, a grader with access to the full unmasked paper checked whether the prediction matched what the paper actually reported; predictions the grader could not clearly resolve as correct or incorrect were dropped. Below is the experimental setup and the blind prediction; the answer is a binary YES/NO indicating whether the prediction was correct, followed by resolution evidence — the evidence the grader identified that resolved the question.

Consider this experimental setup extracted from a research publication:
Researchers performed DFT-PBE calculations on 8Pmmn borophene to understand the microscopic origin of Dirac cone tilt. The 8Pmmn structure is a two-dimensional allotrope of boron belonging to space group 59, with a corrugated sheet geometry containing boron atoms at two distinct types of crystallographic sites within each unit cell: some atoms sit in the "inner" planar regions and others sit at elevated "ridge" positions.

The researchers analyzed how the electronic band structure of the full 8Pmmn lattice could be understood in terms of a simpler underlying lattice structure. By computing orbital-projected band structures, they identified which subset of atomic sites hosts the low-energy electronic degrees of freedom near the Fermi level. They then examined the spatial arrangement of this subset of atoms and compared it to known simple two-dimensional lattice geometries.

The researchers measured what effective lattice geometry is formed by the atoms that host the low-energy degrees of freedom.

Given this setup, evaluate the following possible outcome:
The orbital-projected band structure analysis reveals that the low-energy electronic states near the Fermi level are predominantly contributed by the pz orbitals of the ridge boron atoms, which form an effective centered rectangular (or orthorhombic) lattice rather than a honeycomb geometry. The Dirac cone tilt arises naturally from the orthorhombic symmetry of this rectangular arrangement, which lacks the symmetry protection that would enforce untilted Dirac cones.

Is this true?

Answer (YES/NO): NO